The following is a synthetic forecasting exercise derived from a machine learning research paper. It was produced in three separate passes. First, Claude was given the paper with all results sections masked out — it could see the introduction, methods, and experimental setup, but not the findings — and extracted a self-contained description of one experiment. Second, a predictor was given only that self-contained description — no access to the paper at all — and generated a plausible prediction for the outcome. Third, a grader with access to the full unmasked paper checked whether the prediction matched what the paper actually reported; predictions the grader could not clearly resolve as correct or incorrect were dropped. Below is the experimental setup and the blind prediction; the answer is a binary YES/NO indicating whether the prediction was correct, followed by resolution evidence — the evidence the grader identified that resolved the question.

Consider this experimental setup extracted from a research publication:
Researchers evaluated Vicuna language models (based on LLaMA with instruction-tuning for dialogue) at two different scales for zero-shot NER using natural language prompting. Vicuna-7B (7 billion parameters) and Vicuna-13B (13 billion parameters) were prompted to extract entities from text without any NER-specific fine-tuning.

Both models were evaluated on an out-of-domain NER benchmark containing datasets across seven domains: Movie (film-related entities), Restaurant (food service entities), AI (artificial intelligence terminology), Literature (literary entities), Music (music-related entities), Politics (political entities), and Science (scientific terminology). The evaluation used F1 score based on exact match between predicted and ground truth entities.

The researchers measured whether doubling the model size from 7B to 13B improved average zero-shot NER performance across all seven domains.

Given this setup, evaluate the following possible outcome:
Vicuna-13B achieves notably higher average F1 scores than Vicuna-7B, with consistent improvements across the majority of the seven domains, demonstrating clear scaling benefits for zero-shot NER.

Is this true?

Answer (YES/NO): NO